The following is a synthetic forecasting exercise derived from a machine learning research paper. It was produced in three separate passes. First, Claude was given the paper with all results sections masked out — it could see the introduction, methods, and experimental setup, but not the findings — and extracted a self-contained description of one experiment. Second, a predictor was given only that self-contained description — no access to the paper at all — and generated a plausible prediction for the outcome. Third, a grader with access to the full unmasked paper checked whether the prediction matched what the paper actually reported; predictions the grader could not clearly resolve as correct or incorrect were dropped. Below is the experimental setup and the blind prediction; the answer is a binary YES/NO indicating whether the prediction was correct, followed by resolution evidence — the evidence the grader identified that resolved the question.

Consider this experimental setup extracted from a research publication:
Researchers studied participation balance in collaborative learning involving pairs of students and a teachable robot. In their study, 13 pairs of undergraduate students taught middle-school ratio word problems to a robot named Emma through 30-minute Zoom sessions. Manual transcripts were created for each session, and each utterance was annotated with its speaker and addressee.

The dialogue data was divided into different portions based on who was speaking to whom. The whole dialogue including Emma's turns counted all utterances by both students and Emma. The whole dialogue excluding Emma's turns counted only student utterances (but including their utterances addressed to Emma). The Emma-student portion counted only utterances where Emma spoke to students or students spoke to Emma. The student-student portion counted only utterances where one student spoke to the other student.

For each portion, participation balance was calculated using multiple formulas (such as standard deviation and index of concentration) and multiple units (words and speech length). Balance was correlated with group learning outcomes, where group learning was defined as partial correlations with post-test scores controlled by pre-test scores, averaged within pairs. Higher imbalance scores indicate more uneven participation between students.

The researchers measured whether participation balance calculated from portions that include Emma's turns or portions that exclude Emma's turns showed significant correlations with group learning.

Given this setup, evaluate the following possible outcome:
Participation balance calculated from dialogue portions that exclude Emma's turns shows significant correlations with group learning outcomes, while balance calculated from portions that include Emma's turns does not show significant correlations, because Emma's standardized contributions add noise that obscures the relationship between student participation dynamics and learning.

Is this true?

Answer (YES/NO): YES